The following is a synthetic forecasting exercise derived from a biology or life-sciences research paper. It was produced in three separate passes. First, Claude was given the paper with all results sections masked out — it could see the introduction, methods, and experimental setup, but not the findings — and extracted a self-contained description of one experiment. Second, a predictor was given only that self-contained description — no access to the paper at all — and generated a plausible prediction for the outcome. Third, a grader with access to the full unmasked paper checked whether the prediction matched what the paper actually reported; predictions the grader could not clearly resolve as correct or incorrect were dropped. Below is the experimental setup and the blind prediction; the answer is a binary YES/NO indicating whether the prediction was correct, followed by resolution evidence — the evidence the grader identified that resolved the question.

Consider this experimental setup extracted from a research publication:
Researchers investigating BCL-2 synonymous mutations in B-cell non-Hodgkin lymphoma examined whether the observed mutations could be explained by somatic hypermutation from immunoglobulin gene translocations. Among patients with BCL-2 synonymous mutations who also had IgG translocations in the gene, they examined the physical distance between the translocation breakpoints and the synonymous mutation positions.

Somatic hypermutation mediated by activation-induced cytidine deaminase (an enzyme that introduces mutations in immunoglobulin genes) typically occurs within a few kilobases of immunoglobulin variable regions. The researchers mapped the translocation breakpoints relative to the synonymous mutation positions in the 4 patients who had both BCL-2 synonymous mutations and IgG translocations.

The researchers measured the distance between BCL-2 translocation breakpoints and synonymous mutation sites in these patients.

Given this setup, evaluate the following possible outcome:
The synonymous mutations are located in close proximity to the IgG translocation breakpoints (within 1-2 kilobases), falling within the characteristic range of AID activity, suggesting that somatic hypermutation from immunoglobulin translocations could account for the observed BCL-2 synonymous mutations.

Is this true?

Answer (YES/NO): NO